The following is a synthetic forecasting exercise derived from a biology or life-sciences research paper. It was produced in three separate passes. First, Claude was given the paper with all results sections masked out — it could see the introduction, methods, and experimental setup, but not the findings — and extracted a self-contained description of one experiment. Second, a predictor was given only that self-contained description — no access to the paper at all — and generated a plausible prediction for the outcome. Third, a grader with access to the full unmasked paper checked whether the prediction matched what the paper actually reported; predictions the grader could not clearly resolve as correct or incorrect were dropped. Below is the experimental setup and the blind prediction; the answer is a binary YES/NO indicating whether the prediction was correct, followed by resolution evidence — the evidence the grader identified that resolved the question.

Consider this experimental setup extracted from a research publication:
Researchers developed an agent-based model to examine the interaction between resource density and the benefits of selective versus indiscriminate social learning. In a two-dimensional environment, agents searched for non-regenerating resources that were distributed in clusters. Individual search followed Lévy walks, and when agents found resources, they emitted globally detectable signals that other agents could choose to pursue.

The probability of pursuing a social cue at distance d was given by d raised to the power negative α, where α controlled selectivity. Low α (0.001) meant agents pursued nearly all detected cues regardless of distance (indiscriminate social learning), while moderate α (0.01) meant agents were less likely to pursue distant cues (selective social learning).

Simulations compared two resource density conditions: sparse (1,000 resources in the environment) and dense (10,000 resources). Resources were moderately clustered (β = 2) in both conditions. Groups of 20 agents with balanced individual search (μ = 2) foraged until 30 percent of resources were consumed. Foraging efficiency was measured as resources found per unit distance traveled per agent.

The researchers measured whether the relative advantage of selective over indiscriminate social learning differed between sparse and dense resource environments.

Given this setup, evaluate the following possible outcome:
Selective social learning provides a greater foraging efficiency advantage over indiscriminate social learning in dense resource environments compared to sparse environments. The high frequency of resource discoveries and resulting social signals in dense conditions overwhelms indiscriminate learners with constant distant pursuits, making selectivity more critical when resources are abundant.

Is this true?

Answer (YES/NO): YES